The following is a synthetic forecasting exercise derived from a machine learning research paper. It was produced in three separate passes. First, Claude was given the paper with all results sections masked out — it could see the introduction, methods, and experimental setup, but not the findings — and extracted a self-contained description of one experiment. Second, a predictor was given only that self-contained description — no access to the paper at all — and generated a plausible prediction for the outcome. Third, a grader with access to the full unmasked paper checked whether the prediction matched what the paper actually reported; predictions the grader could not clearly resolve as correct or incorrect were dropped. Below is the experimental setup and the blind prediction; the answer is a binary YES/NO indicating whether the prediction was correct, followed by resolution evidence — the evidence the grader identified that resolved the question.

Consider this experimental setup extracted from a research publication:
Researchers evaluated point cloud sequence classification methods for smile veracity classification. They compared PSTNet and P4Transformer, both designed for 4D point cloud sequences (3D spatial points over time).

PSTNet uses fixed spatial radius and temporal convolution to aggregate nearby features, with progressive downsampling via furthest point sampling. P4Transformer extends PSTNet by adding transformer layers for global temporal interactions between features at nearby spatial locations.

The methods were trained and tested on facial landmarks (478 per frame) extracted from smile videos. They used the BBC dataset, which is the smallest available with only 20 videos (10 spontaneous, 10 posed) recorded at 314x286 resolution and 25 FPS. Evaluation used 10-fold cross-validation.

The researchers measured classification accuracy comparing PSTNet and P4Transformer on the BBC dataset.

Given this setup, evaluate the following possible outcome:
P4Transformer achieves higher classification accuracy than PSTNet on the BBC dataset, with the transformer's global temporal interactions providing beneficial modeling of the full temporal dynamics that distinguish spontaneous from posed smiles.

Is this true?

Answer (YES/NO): NO